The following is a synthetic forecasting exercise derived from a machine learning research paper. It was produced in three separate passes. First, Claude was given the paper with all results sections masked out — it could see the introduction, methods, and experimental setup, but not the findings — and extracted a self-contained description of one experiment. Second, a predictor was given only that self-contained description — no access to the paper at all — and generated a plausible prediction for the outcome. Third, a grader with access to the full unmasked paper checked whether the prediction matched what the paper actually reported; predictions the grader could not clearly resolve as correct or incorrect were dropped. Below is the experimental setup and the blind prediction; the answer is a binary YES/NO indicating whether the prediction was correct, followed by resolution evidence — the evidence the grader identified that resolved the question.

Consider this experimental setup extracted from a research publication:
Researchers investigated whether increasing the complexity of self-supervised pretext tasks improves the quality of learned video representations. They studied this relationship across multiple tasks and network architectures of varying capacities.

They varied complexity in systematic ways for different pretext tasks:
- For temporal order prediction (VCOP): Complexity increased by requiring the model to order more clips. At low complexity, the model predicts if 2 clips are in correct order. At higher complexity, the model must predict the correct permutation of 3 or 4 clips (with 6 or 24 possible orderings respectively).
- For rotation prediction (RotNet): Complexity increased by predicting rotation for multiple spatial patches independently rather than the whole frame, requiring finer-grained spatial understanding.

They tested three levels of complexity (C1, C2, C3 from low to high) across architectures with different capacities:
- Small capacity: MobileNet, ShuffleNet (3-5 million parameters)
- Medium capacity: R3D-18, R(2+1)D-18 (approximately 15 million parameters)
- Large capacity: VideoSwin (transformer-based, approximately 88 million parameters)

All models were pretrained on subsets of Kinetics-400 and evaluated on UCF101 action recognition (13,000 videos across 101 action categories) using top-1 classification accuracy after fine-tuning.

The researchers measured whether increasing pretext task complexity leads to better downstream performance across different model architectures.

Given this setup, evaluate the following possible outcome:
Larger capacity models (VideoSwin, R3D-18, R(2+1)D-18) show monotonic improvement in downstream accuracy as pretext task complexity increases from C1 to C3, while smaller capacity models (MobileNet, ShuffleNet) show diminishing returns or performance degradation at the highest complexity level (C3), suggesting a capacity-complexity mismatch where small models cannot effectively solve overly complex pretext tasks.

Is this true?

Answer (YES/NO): NO